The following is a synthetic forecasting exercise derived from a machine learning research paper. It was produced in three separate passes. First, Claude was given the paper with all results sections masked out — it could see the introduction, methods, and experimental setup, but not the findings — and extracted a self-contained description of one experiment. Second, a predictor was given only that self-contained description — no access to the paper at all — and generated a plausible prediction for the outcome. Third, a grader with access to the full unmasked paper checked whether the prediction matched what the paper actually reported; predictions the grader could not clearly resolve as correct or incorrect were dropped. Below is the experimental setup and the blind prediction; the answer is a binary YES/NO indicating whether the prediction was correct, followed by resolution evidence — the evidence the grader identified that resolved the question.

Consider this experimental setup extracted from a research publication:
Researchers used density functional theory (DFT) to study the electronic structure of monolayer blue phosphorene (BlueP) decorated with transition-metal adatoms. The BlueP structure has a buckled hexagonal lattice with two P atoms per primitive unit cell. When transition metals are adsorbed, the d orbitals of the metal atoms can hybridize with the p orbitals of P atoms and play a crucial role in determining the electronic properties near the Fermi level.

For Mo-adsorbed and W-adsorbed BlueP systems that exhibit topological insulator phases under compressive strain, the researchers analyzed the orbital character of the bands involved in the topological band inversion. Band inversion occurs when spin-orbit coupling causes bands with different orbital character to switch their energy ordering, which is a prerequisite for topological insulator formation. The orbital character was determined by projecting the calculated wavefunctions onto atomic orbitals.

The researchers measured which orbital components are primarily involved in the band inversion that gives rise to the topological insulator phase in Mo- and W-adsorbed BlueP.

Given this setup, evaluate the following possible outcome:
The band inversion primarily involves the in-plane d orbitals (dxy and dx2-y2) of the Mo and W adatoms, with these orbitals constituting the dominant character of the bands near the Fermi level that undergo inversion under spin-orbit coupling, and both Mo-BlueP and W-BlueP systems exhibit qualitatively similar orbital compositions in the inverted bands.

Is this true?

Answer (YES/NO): NO